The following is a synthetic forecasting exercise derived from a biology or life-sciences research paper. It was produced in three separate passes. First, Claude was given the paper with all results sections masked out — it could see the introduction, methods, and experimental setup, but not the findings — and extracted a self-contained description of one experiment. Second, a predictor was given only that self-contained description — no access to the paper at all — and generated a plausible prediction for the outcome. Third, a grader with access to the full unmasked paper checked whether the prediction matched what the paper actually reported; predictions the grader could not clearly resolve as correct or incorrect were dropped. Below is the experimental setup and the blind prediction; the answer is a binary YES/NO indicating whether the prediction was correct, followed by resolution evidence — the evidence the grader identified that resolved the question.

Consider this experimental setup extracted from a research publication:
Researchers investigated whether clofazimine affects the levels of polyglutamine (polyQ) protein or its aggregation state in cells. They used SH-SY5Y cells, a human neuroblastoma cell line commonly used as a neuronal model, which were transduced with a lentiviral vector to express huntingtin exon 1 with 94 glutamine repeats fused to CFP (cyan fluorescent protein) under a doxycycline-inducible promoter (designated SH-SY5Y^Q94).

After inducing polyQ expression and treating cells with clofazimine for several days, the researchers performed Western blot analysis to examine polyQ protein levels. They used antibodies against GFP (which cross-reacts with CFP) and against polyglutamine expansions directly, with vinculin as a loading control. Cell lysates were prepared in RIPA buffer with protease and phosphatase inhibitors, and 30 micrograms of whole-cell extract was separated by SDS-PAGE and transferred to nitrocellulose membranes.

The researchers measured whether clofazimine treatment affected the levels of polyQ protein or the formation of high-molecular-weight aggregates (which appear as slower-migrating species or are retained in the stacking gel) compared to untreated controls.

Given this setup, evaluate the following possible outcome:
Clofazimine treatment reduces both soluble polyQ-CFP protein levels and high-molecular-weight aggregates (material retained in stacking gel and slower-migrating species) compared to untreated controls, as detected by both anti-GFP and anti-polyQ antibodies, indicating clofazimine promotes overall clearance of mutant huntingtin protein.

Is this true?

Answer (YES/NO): NO